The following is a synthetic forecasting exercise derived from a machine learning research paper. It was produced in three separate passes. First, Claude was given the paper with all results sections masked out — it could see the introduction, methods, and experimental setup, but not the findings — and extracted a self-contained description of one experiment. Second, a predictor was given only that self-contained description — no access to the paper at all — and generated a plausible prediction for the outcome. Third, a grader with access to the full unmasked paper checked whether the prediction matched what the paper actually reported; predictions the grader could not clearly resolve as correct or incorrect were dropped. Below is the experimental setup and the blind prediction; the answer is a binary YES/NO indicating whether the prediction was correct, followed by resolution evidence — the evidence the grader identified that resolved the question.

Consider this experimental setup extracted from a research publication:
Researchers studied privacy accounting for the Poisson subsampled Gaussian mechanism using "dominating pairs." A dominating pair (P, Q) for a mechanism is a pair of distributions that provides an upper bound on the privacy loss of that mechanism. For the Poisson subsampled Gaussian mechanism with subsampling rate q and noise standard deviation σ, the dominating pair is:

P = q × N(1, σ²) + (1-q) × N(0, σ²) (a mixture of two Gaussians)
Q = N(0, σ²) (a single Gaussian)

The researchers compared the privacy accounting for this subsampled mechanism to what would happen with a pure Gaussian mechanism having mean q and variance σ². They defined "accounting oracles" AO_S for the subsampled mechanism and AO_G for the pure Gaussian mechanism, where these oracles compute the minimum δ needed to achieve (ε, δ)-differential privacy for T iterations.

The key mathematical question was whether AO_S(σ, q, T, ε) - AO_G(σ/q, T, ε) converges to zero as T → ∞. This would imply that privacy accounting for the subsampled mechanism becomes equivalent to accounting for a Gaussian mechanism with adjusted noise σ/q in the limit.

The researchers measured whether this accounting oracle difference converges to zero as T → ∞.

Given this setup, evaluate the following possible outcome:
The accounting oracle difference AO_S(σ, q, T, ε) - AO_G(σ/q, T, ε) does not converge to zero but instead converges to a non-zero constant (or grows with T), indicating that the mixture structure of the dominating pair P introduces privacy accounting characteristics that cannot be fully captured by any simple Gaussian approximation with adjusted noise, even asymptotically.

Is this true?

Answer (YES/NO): NO